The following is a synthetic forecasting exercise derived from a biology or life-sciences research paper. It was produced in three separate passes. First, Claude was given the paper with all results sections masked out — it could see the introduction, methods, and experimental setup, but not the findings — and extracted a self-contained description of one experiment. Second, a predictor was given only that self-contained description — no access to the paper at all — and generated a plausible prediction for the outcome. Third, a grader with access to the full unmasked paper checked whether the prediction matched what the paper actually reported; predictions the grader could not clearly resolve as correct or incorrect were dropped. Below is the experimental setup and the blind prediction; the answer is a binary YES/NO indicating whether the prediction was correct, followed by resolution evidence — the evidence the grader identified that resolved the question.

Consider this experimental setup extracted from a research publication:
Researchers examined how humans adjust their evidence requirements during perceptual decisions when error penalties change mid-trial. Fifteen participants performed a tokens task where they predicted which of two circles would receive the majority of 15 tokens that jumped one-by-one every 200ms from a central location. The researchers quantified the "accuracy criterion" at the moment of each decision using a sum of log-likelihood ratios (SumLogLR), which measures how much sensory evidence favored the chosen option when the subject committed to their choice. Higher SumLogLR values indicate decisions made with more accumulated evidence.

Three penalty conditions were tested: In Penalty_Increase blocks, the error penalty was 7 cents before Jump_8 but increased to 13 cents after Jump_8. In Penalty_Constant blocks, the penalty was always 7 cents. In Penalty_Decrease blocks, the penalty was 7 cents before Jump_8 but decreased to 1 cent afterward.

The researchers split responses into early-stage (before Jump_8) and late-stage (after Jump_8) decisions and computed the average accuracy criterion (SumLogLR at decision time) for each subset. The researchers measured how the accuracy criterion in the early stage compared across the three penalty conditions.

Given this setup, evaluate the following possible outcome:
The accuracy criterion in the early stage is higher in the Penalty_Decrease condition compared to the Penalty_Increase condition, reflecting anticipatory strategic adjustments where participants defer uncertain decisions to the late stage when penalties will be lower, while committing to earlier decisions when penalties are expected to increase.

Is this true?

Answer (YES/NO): YES